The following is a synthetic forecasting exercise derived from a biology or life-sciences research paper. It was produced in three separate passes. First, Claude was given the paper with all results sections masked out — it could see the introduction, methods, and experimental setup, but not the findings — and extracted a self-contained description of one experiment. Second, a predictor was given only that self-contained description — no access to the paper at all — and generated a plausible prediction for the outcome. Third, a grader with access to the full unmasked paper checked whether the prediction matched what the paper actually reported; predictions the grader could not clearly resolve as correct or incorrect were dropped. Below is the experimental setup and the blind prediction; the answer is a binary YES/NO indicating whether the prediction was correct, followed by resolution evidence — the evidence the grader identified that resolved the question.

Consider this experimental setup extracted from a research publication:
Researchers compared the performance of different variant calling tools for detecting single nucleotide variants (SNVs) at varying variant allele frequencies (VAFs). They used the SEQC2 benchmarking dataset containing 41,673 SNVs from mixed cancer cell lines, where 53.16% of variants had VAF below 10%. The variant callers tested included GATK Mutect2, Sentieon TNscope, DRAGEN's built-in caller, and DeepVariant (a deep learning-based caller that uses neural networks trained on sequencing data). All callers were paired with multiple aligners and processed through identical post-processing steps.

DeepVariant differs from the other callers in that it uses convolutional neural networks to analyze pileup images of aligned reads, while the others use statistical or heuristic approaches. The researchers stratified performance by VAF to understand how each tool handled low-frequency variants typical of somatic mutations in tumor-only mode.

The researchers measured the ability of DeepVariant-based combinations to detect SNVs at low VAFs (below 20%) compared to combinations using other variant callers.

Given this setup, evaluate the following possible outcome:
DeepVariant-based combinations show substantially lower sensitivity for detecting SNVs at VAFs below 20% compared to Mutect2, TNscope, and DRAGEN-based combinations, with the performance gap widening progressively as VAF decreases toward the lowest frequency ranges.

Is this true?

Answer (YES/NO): NO